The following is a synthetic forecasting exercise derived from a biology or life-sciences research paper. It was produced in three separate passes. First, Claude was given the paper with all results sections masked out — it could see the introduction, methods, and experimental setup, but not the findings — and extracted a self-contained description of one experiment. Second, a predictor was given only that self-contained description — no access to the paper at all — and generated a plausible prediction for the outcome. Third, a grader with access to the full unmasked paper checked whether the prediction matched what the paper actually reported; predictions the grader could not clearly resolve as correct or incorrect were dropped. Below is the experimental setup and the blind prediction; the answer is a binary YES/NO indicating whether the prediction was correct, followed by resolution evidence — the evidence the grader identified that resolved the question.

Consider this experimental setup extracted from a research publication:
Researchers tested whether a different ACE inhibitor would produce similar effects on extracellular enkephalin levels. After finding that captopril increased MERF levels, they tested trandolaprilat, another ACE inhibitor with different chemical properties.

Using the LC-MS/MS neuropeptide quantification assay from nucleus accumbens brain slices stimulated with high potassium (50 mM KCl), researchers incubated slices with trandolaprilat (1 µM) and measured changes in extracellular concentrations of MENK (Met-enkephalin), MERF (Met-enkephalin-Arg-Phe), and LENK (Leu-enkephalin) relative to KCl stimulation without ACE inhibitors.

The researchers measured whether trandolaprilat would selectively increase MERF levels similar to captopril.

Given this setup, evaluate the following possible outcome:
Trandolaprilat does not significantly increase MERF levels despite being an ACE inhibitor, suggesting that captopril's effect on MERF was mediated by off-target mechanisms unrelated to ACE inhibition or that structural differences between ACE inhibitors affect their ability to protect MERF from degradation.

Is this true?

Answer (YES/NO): NO